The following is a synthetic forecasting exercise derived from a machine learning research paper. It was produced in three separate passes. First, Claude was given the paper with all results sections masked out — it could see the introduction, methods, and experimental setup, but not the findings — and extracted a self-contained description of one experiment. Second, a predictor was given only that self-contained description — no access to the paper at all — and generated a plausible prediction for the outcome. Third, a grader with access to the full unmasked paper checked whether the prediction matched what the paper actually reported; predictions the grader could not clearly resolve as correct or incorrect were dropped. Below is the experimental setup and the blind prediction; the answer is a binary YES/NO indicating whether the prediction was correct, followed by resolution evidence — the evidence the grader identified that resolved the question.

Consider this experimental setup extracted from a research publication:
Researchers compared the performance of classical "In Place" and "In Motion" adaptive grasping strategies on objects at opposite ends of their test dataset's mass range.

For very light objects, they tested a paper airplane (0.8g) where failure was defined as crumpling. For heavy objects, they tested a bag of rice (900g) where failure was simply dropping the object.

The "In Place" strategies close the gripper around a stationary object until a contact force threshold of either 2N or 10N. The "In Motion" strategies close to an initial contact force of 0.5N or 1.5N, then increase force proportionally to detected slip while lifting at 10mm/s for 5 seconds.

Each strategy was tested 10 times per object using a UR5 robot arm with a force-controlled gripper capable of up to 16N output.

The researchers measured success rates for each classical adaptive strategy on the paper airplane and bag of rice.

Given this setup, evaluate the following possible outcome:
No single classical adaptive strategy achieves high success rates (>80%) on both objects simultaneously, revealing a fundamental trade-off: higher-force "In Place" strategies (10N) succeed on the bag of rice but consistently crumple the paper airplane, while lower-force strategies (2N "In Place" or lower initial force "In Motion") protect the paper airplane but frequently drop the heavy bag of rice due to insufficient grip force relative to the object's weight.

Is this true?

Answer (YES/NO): NO